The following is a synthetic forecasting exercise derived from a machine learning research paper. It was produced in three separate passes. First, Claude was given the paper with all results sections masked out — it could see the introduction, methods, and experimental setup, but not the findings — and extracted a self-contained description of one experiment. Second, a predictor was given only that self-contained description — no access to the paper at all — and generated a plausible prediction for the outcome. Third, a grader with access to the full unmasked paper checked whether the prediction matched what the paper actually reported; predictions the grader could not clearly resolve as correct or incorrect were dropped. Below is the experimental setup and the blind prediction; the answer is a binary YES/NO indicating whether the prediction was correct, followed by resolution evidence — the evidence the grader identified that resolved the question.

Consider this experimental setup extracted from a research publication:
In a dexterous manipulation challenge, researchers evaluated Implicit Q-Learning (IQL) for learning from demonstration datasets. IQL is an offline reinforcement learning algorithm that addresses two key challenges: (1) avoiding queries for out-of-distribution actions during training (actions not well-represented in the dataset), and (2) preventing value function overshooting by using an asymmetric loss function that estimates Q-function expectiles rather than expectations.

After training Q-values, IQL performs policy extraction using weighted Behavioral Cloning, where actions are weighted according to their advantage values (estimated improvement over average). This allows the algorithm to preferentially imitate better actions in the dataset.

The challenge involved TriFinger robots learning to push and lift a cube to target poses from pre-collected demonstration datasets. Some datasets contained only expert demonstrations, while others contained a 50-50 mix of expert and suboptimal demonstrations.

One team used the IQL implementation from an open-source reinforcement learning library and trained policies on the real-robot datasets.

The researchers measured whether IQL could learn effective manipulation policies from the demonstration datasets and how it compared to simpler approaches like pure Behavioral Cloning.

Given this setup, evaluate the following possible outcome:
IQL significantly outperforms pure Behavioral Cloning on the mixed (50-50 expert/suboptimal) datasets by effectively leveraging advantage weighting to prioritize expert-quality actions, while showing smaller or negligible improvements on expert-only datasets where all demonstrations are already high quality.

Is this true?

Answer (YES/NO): NO